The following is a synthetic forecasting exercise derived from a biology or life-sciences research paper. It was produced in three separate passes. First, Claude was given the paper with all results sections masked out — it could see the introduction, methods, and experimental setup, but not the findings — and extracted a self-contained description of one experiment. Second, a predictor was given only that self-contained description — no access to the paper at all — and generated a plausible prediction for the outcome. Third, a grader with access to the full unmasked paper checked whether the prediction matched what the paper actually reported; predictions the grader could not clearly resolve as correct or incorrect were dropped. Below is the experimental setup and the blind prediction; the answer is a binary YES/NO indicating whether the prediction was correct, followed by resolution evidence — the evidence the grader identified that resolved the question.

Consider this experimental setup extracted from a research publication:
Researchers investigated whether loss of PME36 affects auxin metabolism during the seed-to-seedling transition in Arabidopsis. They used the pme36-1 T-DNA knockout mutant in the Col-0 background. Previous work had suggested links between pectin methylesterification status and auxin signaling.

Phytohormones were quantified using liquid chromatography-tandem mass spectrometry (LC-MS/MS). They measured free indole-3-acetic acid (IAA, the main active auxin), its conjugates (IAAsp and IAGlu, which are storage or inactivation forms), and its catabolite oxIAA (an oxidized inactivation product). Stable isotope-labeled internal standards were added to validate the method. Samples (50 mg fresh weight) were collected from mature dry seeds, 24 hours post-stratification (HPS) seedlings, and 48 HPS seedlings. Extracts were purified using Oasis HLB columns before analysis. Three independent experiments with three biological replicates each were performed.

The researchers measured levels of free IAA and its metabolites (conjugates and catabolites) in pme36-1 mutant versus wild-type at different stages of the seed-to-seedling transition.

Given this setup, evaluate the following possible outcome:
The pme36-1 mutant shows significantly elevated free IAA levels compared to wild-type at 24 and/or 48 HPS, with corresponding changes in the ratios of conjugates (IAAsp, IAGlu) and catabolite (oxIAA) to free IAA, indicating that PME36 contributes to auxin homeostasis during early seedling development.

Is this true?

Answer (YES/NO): NO